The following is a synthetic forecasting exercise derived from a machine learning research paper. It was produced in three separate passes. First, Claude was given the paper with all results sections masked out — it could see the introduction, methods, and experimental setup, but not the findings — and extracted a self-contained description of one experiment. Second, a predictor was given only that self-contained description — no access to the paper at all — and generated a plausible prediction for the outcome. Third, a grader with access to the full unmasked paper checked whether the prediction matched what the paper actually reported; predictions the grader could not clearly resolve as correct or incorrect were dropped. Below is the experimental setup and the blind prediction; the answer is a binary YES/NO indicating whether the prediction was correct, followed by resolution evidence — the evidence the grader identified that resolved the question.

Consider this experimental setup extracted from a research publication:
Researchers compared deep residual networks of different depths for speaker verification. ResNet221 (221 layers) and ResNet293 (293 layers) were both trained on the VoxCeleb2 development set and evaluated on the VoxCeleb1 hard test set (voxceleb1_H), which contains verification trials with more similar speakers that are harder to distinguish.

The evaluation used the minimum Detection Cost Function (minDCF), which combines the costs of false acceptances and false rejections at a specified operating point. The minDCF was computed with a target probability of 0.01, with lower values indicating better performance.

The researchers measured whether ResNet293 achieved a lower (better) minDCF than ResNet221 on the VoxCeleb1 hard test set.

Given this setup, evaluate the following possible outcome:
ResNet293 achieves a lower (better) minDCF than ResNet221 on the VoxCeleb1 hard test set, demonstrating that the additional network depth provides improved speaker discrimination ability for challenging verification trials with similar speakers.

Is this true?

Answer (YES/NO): NO